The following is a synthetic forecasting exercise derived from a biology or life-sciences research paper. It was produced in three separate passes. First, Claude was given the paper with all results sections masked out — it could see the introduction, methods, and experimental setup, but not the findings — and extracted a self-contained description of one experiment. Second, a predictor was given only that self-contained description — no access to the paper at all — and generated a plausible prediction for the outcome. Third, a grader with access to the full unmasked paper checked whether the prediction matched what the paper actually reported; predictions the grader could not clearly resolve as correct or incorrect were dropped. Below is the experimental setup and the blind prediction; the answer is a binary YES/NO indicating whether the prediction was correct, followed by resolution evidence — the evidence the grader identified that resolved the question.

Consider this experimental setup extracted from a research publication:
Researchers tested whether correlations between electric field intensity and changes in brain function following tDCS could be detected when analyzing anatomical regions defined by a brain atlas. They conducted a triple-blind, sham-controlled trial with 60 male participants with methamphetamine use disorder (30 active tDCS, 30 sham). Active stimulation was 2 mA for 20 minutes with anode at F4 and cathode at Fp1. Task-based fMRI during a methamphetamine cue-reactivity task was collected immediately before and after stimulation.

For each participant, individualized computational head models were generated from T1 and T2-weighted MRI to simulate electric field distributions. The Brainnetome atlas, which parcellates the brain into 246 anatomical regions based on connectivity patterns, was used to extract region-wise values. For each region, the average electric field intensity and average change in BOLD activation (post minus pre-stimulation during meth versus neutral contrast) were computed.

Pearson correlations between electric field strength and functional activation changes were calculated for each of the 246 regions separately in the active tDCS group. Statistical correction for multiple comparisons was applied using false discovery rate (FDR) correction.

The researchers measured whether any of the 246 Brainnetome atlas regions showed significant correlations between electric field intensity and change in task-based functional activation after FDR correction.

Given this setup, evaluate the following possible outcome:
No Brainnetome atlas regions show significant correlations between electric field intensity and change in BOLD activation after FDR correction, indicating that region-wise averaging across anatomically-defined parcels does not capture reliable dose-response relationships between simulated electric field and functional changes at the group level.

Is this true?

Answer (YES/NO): YES